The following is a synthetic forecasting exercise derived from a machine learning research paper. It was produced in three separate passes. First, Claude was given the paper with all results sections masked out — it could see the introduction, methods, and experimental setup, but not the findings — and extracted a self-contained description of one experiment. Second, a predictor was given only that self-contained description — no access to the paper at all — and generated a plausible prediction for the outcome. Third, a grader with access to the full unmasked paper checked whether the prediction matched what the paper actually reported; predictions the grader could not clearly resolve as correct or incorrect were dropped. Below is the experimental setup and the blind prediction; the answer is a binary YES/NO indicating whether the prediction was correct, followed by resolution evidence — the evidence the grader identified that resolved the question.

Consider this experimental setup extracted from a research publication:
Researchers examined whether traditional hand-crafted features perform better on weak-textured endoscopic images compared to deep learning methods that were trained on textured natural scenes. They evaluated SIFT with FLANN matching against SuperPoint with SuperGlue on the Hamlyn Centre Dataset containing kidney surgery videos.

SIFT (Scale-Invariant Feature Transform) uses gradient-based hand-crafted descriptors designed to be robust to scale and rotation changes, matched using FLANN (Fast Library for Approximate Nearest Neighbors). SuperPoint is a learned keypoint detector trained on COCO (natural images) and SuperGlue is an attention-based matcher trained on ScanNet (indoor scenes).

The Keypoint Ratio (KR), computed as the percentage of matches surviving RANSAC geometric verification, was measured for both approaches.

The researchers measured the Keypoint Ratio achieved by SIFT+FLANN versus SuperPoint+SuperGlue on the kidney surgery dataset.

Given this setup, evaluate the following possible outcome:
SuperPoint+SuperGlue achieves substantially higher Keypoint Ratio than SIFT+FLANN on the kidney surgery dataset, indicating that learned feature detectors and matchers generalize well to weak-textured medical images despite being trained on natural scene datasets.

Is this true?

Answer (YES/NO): YES